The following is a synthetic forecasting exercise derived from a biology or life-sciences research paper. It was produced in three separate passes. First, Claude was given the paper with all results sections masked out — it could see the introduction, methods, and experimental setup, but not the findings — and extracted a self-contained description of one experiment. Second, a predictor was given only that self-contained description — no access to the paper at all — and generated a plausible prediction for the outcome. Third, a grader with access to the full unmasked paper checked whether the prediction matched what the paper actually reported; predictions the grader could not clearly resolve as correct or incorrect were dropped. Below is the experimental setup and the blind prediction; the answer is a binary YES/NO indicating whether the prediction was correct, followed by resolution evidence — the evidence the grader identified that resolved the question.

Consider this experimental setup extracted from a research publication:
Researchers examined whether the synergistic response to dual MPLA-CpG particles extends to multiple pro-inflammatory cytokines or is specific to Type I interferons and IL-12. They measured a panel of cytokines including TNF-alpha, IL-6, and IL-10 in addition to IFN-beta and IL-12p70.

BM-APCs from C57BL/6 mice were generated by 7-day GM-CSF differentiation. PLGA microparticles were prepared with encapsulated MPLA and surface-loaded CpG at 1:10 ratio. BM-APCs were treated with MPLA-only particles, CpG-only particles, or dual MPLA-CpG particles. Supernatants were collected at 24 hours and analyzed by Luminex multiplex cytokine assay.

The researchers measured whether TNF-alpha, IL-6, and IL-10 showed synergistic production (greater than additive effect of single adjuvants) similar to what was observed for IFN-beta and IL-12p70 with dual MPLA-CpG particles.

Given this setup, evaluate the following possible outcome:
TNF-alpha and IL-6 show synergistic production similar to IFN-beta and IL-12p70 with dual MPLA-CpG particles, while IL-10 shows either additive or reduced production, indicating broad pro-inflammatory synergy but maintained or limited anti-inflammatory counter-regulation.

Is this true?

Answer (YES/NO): NO